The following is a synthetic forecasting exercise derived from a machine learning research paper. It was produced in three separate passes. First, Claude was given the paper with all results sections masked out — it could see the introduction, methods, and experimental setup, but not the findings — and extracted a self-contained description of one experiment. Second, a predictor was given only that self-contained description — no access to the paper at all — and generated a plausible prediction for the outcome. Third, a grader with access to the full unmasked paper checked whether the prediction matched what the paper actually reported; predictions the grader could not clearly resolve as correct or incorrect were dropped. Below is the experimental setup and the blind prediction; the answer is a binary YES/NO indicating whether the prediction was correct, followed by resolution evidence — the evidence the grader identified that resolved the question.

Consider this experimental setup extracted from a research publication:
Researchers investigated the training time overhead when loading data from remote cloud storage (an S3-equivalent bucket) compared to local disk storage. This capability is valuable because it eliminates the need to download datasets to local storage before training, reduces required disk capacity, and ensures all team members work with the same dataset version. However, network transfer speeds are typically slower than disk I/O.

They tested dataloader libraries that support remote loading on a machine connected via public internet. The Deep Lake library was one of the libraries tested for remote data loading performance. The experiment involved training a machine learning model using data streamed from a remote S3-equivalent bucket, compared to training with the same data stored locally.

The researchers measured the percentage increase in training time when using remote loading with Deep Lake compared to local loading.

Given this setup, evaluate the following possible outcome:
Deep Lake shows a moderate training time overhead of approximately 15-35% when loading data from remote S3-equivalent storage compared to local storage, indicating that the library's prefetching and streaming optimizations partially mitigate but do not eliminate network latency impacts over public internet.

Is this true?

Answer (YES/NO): NO